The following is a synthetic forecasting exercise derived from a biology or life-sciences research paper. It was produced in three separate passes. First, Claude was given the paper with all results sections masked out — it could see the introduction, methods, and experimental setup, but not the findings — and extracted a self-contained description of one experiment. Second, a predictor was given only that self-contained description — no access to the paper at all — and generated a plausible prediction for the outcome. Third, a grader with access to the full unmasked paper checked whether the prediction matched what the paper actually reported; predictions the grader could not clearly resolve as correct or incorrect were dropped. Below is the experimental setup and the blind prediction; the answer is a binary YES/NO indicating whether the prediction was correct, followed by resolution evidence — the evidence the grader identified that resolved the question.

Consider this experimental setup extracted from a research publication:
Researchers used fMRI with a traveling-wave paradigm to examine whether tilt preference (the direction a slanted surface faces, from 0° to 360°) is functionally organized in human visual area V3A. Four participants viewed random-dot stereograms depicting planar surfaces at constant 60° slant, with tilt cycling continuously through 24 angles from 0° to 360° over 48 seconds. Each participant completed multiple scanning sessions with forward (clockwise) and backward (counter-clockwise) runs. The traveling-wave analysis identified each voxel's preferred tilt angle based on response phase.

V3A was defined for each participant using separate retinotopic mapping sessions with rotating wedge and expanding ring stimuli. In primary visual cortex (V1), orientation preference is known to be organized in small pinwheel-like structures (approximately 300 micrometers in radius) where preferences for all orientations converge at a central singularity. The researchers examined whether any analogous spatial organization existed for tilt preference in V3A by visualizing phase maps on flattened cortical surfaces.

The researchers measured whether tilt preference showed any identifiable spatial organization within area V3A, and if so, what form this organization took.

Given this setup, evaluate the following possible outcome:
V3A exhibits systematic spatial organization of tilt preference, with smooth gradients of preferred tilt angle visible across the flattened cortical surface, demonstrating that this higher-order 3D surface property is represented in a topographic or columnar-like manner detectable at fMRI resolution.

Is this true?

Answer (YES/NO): YES